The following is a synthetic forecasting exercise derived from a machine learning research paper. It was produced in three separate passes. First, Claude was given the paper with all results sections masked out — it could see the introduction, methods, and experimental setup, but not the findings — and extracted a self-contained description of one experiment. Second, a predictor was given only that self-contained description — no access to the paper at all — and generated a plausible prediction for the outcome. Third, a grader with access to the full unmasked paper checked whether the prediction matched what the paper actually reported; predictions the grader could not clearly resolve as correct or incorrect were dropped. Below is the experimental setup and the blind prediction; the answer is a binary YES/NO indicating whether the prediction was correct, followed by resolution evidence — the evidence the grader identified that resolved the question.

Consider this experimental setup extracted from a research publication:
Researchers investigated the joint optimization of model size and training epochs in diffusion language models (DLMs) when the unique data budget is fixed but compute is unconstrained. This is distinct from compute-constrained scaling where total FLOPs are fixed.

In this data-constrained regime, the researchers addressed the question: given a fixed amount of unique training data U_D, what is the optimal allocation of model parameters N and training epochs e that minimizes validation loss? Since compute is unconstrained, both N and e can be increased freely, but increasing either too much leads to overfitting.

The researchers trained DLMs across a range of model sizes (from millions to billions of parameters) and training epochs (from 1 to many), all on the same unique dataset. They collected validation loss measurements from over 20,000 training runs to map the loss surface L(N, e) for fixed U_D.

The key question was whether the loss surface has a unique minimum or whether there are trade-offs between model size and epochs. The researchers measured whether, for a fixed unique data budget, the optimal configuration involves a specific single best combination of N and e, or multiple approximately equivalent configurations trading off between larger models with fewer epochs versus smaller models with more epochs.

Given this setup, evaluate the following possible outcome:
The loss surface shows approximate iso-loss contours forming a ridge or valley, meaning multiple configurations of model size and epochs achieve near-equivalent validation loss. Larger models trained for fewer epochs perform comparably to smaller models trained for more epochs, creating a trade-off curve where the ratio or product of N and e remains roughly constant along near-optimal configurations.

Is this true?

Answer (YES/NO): NO